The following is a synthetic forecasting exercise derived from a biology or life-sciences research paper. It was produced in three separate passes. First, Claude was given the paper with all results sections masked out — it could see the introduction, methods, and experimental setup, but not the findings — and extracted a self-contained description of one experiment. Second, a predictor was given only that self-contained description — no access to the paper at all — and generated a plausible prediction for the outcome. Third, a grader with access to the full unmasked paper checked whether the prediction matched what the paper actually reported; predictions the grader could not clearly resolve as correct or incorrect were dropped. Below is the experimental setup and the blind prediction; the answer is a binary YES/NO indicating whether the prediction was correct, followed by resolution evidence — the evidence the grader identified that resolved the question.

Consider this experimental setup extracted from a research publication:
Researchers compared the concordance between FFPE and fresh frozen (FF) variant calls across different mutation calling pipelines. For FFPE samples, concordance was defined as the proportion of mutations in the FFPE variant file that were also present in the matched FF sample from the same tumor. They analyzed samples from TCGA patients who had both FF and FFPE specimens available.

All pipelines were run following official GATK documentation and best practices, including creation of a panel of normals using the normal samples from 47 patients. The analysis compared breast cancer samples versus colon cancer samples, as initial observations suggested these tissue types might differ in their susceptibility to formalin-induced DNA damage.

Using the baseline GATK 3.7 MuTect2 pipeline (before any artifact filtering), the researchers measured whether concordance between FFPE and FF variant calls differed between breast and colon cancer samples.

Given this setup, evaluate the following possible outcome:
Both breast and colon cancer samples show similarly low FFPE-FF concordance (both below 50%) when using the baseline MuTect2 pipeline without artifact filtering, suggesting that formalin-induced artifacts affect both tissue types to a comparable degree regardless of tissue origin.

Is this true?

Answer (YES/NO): NO